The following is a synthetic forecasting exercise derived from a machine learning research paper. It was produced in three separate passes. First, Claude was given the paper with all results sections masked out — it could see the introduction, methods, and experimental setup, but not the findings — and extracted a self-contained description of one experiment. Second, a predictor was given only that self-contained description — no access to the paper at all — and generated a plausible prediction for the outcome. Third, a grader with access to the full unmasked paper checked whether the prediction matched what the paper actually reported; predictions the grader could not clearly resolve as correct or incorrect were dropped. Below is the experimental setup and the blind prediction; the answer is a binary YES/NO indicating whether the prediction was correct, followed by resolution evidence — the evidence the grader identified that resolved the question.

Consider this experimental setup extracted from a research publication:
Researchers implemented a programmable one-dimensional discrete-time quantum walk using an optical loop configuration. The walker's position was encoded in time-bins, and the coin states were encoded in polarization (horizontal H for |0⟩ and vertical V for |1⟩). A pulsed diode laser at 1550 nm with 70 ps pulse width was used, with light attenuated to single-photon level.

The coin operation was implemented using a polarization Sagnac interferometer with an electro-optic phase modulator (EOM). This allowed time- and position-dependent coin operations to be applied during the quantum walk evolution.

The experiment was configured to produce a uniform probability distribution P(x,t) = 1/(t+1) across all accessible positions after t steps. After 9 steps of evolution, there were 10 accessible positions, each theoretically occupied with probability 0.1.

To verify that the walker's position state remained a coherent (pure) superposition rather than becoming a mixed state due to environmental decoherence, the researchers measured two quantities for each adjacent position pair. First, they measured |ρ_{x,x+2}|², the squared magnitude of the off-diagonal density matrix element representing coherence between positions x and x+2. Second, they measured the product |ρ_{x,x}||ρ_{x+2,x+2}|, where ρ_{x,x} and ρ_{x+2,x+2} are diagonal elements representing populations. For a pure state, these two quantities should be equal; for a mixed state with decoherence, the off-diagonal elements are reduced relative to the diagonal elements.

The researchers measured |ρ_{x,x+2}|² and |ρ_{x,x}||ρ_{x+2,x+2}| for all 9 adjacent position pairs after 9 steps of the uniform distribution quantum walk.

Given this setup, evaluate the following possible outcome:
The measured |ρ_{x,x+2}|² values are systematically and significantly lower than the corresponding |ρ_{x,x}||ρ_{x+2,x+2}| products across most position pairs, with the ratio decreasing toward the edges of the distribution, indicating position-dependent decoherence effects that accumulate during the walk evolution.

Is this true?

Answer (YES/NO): NO